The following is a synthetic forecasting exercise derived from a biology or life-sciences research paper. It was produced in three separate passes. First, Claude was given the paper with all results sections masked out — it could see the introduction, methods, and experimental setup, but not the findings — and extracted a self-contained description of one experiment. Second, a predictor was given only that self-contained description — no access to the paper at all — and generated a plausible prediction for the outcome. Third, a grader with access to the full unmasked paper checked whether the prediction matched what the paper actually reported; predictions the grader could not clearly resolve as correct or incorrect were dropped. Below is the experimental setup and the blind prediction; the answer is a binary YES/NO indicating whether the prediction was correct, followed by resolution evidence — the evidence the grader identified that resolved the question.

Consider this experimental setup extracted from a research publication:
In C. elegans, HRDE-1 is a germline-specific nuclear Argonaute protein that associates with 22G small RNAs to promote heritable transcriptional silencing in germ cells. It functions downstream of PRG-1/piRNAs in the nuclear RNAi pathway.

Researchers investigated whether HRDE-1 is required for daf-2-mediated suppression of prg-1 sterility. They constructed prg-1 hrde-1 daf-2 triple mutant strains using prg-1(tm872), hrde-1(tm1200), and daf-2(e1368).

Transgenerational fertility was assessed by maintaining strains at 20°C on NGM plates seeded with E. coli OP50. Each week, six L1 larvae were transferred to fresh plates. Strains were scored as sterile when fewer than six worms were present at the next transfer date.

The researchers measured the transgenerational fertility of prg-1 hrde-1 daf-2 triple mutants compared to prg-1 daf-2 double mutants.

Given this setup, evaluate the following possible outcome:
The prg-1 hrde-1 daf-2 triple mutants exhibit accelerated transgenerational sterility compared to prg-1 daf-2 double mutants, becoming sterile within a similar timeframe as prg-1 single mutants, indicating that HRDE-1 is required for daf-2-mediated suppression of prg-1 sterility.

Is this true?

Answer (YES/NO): YES